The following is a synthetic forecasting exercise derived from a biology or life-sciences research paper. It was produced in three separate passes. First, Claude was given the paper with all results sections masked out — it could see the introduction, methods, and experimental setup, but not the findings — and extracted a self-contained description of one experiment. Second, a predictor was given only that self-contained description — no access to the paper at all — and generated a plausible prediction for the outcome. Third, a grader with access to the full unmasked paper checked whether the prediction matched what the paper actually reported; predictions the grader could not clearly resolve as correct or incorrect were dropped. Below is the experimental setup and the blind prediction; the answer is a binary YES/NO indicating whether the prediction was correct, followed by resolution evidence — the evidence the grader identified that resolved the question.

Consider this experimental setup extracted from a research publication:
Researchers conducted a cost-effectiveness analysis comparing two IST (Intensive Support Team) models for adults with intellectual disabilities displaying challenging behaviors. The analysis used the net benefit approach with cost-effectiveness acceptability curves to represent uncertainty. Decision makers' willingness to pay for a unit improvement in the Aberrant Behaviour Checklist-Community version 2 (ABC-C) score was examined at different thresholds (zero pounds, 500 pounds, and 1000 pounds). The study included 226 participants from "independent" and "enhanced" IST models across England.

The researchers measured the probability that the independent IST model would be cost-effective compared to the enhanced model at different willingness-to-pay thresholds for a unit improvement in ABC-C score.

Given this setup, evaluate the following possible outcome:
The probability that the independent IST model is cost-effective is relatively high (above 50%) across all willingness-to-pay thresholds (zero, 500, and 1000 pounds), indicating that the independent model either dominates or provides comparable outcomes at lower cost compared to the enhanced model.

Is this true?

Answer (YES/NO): NO